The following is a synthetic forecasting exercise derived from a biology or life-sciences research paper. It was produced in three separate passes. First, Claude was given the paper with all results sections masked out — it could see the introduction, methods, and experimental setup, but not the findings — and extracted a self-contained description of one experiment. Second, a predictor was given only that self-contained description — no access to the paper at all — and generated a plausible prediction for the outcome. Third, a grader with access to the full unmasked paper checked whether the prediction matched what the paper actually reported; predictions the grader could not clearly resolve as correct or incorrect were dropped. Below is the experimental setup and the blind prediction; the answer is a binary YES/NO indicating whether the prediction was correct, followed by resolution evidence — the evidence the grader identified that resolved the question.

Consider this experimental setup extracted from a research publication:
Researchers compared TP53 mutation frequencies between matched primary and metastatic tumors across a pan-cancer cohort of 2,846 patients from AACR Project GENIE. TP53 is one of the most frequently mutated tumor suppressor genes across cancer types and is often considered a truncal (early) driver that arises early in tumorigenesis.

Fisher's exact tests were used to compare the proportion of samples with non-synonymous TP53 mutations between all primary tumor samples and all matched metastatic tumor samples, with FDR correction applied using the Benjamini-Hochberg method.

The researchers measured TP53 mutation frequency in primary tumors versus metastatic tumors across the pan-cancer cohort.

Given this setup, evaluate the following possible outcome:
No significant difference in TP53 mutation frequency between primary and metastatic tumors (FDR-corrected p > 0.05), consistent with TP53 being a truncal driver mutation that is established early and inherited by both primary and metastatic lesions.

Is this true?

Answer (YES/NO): YES